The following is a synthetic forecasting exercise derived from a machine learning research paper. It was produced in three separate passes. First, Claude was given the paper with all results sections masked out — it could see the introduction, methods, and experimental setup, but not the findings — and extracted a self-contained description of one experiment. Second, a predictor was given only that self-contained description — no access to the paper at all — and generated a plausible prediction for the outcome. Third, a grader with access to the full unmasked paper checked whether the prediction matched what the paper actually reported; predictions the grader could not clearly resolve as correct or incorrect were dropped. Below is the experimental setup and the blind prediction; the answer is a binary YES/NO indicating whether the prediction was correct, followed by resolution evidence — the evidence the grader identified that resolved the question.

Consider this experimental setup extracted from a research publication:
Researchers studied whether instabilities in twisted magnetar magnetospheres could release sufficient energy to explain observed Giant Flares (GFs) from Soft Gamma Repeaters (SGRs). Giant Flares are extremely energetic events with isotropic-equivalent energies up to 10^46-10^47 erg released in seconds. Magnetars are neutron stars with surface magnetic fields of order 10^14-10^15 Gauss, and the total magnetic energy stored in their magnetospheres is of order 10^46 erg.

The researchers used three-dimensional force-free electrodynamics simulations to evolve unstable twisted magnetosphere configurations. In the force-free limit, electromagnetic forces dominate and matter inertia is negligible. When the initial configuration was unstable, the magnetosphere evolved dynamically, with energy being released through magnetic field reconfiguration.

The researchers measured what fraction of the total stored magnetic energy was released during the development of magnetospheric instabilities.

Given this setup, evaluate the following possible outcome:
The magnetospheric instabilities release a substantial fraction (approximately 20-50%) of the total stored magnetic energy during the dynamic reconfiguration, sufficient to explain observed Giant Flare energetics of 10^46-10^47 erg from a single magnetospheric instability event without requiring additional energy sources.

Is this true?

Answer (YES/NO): NO